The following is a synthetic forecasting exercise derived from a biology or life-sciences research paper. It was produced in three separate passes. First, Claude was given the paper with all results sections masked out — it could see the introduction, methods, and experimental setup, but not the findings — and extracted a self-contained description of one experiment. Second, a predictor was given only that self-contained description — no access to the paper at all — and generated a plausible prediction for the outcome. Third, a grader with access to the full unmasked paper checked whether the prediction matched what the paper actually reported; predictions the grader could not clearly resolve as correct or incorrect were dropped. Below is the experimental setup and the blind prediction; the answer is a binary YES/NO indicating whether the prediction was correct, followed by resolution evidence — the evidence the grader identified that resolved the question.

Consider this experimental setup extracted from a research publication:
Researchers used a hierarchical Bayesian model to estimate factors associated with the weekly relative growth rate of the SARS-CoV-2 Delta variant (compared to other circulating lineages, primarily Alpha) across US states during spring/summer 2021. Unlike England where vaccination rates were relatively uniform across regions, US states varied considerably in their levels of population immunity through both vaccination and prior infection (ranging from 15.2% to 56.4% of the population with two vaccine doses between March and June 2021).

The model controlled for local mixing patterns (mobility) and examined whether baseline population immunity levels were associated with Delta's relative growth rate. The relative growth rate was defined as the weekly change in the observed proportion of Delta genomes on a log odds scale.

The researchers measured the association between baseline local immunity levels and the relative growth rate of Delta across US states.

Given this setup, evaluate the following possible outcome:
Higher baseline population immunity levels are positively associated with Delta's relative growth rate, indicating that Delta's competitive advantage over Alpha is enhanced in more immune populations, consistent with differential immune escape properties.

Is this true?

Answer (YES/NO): NO